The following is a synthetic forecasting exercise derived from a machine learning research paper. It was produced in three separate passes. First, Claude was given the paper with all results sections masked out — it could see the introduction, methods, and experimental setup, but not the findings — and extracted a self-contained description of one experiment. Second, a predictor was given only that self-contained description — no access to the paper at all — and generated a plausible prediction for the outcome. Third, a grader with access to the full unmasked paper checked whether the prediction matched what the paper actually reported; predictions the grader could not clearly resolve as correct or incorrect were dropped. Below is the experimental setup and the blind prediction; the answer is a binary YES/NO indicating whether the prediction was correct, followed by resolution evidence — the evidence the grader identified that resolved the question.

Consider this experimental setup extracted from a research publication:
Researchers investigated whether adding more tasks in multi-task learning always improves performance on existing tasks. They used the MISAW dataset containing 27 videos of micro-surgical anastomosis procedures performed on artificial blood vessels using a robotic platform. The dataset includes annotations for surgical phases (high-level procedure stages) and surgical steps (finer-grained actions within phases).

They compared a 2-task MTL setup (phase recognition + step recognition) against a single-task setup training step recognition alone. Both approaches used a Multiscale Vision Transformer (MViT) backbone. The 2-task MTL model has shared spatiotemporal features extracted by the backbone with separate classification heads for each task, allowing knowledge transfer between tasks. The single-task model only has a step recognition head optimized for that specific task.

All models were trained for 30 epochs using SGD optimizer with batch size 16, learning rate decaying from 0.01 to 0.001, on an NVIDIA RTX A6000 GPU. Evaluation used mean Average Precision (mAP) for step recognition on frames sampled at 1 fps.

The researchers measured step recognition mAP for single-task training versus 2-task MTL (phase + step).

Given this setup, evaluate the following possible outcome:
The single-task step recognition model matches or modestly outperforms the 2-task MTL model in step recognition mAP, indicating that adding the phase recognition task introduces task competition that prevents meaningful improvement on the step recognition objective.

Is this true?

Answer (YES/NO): YES